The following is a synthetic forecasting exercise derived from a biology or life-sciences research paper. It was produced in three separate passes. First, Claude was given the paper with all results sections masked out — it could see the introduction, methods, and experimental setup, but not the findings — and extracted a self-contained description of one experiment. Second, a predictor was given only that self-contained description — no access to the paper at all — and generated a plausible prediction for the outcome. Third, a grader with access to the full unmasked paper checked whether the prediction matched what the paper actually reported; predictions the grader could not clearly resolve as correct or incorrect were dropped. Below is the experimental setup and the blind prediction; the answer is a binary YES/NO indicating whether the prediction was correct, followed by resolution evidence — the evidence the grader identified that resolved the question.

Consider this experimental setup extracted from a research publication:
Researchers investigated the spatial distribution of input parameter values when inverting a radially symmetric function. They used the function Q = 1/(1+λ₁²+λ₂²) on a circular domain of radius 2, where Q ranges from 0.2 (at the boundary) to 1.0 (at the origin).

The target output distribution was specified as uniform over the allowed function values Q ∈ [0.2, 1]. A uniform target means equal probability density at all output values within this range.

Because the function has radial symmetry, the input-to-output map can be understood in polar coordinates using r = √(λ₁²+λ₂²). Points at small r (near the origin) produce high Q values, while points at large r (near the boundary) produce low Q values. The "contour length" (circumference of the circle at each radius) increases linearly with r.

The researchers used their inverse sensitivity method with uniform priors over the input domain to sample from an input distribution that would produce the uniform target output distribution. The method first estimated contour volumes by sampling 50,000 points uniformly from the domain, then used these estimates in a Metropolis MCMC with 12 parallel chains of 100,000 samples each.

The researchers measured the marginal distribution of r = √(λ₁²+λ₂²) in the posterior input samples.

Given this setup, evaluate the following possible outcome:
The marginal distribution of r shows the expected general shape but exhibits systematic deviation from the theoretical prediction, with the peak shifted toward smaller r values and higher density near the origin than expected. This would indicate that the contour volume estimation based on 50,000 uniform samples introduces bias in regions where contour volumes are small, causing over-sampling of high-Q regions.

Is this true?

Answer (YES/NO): NO